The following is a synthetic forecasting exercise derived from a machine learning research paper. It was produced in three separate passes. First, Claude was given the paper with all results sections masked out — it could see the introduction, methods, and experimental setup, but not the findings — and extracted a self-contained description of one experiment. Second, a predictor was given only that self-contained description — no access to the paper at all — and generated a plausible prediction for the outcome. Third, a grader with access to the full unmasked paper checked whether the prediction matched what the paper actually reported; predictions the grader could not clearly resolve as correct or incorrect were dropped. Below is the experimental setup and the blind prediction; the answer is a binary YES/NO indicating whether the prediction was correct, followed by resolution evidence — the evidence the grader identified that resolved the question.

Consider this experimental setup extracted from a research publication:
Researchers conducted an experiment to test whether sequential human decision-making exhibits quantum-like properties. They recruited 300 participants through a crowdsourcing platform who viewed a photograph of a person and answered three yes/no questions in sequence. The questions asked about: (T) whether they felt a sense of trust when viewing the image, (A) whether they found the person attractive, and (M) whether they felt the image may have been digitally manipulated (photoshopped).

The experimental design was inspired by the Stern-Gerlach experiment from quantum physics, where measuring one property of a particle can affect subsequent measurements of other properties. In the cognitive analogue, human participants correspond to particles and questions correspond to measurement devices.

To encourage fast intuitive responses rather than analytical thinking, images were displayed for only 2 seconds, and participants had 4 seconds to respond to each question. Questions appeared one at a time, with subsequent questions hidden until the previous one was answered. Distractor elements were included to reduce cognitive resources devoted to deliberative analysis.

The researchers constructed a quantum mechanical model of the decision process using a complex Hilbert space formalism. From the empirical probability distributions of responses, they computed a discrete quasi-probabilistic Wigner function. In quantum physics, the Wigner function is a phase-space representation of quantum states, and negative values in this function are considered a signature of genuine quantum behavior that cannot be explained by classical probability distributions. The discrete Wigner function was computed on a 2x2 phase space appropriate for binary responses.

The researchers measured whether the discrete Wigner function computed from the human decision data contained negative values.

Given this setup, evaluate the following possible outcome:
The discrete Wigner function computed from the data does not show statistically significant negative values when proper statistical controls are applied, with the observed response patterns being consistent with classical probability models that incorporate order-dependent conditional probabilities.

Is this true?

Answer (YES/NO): NO